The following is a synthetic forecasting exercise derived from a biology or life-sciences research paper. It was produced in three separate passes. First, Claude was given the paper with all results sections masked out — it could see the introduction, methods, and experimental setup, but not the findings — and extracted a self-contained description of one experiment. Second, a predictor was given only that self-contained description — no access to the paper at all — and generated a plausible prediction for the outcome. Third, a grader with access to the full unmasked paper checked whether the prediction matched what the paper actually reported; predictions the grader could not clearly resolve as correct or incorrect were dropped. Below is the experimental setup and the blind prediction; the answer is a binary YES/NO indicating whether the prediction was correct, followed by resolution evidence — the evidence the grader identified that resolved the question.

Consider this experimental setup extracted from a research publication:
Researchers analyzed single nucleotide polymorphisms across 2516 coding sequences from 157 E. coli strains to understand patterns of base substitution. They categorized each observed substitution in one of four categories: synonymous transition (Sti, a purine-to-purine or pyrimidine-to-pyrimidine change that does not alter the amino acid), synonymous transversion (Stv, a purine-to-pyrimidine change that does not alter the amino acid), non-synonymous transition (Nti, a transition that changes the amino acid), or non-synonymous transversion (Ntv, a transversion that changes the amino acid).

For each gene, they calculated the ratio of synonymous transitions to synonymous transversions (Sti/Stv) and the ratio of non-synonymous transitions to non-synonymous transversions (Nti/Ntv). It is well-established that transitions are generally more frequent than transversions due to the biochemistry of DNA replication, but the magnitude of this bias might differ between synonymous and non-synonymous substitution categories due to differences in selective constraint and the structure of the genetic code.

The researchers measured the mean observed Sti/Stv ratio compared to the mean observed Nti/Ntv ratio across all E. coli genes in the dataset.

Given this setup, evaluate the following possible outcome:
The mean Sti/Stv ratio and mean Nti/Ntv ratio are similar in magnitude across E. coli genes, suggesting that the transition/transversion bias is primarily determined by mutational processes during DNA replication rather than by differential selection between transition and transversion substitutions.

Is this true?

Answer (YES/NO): NO